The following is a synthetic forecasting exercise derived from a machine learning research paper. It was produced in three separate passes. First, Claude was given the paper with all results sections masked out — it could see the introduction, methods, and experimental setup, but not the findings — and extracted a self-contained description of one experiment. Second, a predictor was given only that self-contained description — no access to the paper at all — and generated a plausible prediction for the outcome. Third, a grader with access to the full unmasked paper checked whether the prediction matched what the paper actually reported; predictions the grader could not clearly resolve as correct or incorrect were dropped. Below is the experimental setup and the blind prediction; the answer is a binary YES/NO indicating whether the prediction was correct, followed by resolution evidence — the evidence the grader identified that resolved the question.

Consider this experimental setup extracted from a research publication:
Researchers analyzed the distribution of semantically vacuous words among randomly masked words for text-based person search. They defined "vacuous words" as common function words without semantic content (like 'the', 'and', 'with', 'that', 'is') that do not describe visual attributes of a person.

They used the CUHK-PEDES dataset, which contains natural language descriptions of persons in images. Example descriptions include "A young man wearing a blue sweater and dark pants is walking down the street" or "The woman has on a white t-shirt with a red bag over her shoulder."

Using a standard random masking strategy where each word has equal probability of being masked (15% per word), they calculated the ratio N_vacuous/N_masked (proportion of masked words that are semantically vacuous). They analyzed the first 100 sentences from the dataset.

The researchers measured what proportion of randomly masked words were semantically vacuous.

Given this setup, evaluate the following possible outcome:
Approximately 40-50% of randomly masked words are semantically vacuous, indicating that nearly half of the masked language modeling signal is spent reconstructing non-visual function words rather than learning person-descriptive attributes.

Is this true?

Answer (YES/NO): YES